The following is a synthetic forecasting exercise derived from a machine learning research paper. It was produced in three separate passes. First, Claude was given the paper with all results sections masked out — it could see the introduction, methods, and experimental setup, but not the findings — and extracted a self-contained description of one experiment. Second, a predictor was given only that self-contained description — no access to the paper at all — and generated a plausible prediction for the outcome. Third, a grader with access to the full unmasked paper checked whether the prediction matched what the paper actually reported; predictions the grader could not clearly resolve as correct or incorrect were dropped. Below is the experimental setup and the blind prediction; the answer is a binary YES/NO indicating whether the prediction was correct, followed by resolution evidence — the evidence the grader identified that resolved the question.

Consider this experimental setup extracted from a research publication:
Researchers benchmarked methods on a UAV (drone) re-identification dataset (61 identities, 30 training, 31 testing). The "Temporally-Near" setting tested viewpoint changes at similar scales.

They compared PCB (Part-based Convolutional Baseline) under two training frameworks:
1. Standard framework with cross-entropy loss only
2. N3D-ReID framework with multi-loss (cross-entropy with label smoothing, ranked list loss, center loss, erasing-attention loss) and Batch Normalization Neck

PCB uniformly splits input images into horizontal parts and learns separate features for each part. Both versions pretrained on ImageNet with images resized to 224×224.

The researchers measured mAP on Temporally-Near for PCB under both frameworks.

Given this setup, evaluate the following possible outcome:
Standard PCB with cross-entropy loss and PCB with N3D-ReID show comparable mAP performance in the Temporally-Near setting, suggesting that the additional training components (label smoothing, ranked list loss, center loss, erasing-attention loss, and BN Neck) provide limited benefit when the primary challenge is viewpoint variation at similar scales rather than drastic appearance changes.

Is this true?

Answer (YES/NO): YES